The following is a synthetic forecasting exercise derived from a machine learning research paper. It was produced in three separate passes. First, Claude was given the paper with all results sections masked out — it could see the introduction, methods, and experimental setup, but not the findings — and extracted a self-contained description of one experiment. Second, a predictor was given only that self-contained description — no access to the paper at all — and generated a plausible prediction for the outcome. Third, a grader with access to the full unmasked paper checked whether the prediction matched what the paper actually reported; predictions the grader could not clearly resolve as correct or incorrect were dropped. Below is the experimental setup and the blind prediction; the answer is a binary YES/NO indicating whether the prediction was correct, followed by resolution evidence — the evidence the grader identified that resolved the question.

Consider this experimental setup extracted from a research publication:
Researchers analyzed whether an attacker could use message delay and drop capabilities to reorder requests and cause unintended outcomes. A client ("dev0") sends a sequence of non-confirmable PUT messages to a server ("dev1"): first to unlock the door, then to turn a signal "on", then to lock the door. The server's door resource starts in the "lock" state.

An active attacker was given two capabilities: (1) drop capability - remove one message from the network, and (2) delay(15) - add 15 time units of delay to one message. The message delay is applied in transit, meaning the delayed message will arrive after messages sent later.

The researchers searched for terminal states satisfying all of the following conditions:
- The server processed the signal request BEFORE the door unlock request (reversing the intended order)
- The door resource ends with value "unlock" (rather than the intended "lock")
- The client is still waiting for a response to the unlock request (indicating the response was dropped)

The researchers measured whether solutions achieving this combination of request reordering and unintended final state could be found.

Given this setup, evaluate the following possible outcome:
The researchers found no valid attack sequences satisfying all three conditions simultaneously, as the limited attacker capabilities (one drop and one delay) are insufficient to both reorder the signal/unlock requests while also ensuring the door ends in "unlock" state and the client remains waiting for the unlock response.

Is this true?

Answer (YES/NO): NO